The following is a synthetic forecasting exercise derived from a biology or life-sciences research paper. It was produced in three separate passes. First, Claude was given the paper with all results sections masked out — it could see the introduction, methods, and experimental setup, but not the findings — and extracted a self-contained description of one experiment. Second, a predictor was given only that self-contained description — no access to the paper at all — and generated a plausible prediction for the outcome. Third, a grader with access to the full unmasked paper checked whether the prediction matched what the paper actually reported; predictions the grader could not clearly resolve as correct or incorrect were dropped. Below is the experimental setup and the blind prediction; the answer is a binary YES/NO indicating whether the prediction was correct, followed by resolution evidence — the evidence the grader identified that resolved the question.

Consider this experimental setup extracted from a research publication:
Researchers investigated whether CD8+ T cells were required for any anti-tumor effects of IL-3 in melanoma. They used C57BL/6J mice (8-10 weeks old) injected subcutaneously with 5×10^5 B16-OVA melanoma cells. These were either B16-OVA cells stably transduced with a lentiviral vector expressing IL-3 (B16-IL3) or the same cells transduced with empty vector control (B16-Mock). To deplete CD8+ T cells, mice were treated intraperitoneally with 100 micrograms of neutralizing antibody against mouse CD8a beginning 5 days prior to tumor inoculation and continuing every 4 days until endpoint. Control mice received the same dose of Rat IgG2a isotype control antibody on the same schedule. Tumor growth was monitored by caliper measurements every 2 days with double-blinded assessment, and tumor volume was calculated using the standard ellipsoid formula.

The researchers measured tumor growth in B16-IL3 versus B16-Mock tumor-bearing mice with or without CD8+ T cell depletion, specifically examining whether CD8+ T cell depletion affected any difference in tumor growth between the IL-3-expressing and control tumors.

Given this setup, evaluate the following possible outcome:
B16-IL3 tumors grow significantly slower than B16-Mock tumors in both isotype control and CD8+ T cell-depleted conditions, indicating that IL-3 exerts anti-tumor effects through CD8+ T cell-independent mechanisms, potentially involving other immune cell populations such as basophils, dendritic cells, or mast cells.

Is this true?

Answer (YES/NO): NO